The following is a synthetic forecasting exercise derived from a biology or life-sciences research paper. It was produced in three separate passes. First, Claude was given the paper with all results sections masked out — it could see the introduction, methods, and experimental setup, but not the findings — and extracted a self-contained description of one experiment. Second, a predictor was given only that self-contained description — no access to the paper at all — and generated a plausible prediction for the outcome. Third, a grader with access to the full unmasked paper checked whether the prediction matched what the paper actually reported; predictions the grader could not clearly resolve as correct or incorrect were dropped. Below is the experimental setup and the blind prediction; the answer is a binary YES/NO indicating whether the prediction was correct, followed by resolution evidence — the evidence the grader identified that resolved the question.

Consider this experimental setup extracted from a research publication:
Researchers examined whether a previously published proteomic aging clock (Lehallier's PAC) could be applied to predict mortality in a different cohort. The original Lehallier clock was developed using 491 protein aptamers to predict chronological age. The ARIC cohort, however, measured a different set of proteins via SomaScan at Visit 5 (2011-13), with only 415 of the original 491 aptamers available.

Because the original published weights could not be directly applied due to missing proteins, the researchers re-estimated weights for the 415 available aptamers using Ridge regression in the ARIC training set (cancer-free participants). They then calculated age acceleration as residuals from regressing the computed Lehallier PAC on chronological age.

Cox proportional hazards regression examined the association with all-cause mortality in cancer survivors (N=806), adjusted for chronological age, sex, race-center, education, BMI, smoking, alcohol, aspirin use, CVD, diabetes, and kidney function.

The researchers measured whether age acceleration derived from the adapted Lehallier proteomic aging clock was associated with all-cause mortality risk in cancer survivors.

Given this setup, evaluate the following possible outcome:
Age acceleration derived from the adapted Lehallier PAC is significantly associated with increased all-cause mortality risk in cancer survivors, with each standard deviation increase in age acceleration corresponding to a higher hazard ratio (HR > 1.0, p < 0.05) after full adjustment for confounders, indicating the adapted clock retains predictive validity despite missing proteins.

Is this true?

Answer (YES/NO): YES